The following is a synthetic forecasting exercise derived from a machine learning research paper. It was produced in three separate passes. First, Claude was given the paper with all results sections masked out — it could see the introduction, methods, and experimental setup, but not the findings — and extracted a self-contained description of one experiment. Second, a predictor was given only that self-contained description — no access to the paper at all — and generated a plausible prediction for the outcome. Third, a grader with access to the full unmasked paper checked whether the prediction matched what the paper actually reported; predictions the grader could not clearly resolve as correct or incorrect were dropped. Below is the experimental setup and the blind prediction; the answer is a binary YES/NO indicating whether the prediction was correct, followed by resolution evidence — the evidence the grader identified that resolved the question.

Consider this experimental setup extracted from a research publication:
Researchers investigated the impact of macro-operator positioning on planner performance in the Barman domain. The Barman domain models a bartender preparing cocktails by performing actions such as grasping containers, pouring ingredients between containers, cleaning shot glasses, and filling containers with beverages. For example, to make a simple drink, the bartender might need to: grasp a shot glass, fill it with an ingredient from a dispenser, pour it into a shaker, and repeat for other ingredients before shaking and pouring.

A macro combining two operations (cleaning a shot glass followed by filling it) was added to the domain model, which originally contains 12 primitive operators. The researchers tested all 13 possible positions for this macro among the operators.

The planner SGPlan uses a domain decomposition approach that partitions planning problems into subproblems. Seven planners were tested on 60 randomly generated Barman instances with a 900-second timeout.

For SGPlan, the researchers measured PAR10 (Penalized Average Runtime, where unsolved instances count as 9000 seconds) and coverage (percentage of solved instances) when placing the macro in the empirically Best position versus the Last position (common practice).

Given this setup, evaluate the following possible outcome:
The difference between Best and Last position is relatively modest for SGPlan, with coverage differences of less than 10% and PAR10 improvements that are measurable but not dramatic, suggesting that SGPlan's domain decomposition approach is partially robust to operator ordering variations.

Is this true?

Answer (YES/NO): YES